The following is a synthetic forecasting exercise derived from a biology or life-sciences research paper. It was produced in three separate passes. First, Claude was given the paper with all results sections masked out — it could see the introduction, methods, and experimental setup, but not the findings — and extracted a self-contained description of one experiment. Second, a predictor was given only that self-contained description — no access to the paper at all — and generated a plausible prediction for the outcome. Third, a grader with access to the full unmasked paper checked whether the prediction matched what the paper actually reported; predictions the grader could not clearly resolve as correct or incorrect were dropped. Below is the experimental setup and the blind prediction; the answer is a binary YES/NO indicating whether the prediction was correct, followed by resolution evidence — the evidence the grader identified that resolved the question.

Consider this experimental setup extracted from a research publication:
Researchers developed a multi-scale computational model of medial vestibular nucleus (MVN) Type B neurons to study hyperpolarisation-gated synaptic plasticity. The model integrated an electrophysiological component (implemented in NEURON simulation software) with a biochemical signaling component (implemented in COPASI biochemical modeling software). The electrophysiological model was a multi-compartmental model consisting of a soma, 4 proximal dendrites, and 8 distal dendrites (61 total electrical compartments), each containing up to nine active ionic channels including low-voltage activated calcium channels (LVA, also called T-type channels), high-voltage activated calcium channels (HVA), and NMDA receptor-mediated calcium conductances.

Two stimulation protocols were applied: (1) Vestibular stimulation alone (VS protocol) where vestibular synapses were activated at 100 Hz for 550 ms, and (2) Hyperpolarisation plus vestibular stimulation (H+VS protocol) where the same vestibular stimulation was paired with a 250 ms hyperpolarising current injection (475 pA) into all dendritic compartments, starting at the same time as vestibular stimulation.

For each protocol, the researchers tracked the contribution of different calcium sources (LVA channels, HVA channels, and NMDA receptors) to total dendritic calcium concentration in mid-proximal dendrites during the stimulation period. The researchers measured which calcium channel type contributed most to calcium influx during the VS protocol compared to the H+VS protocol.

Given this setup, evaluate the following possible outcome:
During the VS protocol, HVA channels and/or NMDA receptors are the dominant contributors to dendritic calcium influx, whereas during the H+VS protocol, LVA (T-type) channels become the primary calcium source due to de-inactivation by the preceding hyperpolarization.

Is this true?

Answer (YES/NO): YES